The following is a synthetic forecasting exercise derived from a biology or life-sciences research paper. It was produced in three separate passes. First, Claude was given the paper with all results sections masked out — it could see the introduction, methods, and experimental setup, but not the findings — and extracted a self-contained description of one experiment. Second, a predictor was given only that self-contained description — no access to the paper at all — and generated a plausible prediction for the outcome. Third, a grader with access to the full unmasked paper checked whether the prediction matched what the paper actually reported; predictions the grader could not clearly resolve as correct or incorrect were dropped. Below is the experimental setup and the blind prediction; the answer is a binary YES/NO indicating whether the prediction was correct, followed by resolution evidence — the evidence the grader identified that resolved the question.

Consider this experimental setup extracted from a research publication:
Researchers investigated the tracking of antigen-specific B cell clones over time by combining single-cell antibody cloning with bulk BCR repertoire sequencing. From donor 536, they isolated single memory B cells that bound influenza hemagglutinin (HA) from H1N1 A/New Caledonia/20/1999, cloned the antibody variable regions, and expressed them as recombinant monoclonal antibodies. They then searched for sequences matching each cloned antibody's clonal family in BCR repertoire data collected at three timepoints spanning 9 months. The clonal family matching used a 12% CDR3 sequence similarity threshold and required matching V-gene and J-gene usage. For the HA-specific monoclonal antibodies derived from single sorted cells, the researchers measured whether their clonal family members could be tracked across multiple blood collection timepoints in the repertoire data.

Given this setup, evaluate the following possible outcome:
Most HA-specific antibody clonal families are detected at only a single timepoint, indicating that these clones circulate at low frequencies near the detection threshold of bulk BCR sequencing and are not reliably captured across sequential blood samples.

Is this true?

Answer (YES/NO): NO